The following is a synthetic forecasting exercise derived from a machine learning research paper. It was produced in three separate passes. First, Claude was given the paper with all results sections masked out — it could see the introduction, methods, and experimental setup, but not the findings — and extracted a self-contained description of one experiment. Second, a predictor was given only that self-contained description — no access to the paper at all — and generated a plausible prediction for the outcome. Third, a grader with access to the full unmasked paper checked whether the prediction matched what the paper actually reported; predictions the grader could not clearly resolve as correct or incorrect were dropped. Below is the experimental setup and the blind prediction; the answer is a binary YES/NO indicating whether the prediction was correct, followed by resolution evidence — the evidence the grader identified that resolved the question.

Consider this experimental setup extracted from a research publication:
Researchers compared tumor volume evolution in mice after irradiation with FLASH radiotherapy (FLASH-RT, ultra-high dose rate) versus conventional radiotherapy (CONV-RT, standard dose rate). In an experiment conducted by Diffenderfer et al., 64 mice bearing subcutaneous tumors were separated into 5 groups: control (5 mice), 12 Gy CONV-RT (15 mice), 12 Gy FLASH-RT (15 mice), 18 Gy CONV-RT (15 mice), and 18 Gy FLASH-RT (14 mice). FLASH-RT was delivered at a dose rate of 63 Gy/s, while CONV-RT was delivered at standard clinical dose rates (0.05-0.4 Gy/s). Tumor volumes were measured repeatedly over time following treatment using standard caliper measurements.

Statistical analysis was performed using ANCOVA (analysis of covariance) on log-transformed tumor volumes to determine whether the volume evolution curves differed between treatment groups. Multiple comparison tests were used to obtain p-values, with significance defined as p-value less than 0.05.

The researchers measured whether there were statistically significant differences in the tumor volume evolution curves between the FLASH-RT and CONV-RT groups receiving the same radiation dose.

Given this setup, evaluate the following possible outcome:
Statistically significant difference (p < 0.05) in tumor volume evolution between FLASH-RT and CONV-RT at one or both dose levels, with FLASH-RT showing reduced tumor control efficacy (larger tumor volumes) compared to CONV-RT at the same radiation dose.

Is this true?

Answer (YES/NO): NO